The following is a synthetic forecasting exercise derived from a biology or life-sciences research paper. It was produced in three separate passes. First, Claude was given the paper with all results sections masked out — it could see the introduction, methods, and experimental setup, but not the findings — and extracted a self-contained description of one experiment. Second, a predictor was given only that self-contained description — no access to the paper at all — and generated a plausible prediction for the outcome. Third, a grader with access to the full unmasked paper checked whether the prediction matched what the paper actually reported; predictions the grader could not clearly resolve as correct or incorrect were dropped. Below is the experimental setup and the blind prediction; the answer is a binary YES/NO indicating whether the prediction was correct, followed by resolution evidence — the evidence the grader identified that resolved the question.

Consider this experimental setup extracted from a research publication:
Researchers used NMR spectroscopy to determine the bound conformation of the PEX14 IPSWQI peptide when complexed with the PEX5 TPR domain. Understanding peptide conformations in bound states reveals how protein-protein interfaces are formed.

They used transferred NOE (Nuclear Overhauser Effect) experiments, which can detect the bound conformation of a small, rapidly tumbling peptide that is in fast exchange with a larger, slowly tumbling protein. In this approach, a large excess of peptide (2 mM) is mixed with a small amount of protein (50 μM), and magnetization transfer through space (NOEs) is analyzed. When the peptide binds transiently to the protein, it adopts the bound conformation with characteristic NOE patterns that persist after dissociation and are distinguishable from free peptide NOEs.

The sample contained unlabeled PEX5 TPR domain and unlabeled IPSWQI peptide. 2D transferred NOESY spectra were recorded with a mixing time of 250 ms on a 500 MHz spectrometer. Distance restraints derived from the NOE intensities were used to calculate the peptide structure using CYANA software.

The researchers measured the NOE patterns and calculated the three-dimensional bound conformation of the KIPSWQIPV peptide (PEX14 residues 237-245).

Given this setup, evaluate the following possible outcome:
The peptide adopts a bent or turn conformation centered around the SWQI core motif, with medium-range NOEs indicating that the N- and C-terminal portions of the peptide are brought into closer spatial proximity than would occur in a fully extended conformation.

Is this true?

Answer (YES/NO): YES